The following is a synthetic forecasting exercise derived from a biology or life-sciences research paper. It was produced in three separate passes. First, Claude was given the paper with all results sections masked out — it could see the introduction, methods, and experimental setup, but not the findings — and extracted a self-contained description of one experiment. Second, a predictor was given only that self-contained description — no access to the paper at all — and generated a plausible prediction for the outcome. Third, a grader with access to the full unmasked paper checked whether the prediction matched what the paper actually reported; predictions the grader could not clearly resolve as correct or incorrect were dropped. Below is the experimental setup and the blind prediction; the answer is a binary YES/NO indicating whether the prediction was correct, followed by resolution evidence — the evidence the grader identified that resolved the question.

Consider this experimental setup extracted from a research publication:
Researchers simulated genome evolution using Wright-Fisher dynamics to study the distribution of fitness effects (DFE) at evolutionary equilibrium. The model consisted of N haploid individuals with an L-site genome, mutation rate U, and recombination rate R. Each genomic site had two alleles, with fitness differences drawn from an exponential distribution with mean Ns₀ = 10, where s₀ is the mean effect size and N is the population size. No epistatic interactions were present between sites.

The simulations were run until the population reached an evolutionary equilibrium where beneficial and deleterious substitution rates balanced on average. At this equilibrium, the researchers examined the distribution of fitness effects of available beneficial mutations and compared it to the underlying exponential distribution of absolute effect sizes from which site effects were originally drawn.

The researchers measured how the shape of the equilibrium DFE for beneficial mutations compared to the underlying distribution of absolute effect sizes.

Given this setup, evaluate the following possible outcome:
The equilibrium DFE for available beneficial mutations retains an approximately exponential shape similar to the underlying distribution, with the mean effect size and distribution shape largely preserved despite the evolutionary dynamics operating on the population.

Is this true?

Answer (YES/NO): NO